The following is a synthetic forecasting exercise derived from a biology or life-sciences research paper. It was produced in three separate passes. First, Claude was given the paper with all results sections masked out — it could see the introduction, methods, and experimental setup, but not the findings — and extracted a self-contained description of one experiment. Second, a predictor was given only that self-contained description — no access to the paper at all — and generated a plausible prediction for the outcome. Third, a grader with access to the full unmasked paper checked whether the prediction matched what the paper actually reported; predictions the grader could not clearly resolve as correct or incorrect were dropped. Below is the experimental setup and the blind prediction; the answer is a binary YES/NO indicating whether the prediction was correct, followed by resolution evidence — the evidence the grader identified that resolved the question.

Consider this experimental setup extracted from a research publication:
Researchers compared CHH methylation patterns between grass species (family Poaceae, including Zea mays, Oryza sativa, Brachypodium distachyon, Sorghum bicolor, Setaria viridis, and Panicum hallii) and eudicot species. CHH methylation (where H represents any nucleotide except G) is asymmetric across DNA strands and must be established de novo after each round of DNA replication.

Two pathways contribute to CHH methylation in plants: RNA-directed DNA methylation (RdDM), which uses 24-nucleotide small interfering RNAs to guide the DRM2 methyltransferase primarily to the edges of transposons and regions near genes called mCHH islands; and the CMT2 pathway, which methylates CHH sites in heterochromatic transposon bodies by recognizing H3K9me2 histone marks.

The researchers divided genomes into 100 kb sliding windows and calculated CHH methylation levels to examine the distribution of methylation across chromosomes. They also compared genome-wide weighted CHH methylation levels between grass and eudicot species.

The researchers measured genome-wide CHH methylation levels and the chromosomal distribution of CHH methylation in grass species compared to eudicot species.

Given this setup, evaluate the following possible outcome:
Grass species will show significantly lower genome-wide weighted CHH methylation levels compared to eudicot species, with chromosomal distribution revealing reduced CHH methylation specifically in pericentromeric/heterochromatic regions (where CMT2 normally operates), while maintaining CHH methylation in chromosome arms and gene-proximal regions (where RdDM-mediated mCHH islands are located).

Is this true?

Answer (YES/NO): YES